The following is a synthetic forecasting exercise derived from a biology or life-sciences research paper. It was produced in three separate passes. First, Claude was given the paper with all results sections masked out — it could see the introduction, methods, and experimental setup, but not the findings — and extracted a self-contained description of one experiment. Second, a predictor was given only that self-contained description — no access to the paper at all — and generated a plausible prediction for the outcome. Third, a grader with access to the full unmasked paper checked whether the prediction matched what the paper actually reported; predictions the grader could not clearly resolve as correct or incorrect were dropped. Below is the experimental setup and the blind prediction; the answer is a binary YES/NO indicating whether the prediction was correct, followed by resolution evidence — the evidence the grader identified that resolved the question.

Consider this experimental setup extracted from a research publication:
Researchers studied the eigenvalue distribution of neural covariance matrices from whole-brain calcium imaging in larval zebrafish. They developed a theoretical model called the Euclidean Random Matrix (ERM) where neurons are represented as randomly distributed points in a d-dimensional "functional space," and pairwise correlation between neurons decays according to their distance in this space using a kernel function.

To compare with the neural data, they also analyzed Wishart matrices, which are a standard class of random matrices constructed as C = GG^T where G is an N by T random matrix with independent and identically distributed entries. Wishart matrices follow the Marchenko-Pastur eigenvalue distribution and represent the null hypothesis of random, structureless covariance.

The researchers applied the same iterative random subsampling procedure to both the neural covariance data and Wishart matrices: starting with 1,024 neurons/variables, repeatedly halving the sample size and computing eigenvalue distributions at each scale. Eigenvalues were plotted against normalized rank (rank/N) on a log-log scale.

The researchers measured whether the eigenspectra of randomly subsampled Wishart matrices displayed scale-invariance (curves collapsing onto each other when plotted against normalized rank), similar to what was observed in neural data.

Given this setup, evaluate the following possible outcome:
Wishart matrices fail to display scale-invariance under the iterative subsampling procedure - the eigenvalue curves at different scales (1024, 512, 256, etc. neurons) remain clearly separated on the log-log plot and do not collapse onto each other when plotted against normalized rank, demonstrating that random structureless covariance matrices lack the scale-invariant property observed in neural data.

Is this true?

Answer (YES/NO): YES